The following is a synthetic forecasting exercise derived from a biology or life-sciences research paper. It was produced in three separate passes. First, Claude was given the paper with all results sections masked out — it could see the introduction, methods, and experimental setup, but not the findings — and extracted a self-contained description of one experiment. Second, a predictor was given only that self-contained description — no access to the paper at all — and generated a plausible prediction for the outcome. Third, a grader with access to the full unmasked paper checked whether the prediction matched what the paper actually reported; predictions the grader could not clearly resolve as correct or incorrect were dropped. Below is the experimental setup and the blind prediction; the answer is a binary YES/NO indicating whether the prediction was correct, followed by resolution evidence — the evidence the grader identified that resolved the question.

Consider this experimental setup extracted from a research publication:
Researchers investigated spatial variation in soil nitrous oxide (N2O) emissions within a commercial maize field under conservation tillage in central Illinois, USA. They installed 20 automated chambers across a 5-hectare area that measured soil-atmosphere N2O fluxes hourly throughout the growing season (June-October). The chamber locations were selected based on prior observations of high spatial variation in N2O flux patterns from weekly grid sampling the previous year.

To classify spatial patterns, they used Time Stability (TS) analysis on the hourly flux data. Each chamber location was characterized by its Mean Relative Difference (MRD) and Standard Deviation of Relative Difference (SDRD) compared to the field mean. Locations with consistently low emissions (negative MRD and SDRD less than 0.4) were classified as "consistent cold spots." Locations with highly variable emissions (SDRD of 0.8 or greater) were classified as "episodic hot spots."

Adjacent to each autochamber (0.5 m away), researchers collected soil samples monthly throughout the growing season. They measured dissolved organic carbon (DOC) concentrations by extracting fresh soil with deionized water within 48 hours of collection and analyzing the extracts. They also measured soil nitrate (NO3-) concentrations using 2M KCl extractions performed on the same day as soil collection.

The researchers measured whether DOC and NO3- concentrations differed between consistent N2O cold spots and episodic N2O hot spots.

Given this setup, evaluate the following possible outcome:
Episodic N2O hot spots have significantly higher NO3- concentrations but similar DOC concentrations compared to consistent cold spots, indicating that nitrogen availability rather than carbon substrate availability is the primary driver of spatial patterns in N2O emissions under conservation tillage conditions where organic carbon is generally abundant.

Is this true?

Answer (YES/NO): NO